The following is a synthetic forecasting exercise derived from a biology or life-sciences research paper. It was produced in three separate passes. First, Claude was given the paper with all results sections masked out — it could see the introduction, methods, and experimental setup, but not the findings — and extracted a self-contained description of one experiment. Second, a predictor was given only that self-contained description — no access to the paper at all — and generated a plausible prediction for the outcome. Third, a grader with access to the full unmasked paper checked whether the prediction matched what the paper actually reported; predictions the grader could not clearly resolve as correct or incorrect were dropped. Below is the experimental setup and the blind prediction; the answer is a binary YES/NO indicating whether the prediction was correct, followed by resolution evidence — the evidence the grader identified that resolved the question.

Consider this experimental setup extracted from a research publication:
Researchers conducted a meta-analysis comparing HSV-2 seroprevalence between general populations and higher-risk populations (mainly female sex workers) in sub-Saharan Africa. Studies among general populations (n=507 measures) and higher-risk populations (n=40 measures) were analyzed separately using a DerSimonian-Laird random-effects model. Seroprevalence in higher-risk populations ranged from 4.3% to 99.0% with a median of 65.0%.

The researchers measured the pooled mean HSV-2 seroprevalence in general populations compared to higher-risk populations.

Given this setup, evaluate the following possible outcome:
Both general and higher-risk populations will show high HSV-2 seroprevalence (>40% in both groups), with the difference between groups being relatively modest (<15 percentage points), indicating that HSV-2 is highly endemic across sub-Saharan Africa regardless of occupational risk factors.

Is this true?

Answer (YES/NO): NO